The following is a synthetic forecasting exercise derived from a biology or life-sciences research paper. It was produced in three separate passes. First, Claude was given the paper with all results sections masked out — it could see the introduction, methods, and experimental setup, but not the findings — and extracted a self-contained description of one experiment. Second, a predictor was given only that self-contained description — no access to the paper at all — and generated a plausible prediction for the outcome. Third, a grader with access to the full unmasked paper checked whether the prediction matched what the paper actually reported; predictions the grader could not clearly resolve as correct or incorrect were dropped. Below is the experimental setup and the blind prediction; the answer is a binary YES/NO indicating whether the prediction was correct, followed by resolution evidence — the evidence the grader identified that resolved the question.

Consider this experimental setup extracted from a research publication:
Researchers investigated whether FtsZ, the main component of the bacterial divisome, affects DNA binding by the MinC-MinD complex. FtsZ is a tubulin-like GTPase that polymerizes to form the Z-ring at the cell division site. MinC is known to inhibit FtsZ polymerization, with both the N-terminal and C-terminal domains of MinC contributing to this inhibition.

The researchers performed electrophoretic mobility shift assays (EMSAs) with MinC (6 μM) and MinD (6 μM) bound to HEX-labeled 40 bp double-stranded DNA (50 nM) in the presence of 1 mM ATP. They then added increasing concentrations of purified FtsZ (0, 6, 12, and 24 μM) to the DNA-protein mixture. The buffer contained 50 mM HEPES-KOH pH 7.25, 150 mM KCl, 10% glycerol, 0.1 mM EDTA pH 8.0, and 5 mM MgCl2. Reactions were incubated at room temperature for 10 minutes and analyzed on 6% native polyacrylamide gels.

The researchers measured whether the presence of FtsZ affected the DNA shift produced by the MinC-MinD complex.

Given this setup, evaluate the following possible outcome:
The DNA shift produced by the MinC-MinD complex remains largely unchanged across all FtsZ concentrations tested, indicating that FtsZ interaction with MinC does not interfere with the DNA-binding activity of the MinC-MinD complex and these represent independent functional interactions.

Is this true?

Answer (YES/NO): NO